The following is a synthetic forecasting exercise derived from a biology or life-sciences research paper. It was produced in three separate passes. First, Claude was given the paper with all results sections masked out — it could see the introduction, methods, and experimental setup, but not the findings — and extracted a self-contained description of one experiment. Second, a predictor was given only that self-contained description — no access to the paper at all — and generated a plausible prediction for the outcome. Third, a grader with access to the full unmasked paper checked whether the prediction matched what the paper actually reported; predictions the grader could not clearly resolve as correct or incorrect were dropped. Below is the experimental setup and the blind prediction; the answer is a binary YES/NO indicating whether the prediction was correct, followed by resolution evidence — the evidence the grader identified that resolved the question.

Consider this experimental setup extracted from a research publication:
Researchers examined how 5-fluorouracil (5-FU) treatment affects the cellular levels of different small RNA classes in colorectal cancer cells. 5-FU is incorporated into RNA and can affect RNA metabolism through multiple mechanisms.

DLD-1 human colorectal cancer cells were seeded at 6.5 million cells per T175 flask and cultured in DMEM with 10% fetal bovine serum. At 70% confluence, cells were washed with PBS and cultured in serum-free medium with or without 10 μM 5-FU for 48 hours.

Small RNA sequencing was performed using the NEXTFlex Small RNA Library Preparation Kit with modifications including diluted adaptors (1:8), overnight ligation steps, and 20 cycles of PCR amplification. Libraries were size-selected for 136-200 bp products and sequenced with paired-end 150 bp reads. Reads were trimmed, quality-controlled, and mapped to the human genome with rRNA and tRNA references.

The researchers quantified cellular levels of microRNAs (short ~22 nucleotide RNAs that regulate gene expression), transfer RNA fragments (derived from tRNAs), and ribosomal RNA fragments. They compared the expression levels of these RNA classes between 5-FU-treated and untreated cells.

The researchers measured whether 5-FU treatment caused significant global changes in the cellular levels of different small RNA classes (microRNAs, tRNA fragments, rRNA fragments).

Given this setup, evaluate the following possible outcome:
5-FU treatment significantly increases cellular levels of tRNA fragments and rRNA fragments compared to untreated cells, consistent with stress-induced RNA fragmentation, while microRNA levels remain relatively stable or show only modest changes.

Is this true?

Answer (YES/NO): NO